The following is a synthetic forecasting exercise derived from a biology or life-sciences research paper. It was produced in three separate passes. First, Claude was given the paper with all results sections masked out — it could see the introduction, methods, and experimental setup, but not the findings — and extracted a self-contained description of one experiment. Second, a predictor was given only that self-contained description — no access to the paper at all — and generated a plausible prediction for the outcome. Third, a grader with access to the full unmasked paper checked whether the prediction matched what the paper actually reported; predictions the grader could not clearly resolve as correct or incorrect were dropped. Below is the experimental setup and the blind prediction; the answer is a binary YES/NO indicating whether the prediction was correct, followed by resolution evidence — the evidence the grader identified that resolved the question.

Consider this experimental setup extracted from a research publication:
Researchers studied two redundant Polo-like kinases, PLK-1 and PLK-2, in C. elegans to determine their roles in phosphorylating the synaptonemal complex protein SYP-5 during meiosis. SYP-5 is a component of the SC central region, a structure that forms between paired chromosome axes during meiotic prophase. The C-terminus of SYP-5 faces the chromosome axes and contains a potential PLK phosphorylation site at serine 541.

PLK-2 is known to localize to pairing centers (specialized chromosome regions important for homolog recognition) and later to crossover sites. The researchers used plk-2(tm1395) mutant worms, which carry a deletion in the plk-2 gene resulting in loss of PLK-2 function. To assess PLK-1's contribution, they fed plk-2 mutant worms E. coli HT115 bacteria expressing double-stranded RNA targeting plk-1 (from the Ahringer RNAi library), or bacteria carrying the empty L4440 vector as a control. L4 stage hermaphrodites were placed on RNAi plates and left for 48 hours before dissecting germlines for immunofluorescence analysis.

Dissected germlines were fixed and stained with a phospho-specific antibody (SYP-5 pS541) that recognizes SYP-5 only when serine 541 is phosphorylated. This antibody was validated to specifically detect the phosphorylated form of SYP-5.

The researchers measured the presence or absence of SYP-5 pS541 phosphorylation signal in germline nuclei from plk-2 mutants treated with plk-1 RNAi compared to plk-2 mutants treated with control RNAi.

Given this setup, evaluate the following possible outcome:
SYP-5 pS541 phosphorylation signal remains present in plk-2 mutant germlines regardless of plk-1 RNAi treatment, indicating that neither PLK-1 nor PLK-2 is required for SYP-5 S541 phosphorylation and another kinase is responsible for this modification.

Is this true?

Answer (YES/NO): NO